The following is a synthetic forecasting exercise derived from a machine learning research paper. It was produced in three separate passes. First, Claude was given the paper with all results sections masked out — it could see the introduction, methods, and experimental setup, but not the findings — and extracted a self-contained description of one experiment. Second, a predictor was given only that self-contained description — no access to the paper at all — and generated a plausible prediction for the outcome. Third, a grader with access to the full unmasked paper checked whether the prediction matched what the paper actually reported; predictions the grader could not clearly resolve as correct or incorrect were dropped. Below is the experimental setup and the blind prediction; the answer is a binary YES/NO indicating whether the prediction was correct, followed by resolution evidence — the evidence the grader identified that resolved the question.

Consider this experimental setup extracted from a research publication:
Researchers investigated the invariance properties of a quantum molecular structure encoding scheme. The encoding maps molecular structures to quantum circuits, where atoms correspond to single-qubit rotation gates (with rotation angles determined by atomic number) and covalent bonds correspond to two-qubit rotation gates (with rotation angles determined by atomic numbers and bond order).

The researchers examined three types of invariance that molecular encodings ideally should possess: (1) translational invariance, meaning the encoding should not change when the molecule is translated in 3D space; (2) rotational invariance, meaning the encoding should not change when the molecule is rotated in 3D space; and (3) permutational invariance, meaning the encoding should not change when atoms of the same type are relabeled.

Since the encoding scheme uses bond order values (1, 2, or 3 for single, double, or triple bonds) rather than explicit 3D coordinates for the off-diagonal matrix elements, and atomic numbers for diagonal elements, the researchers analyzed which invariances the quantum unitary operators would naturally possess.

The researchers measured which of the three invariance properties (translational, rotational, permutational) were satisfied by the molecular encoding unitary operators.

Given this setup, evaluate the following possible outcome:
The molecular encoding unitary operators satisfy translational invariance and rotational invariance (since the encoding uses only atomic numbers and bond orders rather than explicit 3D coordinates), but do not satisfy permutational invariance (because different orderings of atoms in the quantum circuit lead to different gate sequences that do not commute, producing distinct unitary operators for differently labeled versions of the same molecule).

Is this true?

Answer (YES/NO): YES